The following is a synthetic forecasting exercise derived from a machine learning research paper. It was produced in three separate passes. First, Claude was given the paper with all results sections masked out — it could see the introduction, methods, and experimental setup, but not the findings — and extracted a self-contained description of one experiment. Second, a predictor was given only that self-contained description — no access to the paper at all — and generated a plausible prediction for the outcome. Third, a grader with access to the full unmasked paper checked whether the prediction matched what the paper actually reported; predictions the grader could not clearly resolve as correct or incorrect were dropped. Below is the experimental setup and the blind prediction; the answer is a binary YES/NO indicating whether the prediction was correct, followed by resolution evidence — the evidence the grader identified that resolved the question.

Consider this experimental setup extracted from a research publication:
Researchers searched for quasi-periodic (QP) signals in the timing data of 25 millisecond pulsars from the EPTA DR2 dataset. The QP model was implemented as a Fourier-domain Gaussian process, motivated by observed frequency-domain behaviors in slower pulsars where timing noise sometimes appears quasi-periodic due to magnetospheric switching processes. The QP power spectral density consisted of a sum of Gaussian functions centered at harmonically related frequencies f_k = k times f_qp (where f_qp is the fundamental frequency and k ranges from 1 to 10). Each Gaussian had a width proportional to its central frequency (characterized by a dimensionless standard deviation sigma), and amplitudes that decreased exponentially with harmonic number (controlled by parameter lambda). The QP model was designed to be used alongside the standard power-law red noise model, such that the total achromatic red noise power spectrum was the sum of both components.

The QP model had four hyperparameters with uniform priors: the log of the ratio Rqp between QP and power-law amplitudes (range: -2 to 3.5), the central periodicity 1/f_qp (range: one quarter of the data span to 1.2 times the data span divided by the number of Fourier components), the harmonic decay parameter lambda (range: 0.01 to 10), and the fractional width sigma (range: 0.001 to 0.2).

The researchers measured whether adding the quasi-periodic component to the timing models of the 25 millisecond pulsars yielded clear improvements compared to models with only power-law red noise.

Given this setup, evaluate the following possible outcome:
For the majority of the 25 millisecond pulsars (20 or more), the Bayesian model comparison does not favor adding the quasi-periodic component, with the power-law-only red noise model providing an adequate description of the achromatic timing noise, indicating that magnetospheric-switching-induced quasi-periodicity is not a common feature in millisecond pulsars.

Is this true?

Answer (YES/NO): YES